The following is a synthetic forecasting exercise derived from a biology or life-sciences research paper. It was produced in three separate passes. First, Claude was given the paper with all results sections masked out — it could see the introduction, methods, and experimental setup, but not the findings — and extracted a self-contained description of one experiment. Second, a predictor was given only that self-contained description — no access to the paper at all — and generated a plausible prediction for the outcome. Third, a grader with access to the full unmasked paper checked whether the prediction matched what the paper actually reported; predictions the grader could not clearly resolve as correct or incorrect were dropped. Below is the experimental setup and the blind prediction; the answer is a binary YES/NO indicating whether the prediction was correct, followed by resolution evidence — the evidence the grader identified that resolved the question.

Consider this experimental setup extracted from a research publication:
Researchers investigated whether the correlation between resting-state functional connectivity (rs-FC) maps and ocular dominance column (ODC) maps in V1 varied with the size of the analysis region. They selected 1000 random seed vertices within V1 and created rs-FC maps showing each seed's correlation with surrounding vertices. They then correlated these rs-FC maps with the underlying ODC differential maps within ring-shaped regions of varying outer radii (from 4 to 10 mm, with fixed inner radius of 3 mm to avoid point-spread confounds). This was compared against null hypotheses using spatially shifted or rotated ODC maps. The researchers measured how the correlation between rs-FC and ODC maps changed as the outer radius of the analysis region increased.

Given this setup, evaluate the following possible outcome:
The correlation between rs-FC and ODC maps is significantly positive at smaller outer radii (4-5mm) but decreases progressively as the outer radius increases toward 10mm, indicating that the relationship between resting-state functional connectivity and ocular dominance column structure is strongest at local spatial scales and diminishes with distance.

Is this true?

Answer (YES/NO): NO